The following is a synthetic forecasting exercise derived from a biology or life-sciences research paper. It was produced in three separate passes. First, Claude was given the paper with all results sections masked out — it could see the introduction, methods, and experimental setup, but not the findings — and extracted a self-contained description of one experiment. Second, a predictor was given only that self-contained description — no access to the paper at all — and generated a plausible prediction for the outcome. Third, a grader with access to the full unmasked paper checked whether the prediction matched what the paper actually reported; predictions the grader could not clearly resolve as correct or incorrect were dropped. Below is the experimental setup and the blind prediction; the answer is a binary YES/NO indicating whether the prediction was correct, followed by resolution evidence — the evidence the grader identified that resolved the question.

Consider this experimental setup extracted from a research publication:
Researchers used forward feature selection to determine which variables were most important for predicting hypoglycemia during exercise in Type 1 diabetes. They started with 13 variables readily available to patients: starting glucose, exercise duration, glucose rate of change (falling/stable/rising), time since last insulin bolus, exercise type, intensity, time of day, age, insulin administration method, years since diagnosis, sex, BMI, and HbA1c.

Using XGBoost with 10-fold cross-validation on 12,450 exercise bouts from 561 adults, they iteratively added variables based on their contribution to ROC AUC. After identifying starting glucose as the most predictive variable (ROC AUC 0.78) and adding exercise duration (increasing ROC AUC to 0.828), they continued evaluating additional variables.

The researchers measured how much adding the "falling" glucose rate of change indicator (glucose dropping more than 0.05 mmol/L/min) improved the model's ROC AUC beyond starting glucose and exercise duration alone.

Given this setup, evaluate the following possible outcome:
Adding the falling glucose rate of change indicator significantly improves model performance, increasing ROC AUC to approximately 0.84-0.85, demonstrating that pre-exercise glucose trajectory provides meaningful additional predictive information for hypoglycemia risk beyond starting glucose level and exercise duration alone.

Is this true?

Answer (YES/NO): YES